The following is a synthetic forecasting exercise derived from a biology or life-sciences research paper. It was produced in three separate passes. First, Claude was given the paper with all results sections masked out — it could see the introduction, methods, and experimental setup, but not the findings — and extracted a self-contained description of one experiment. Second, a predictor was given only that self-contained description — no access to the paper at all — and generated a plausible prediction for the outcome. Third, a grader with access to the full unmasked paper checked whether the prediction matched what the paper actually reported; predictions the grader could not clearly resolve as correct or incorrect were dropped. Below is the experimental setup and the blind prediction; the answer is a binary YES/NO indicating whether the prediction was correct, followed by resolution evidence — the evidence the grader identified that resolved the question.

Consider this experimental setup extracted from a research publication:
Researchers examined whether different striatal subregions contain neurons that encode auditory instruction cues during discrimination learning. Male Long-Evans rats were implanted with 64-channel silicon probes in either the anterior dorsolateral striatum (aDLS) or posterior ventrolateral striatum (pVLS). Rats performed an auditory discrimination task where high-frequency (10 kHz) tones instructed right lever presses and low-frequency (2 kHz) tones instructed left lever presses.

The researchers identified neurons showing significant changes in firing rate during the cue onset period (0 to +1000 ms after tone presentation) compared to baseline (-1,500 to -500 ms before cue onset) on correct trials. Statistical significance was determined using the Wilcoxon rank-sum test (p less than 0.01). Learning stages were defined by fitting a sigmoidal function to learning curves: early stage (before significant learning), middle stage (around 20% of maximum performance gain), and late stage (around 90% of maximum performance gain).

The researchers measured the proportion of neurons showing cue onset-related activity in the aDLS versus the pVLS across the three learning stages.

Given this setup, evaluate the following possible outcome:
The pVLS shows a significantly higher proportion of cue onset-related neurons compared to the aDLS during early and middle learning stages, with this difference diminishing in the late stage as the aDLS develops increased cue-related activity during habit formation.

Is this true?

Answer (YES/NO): NO